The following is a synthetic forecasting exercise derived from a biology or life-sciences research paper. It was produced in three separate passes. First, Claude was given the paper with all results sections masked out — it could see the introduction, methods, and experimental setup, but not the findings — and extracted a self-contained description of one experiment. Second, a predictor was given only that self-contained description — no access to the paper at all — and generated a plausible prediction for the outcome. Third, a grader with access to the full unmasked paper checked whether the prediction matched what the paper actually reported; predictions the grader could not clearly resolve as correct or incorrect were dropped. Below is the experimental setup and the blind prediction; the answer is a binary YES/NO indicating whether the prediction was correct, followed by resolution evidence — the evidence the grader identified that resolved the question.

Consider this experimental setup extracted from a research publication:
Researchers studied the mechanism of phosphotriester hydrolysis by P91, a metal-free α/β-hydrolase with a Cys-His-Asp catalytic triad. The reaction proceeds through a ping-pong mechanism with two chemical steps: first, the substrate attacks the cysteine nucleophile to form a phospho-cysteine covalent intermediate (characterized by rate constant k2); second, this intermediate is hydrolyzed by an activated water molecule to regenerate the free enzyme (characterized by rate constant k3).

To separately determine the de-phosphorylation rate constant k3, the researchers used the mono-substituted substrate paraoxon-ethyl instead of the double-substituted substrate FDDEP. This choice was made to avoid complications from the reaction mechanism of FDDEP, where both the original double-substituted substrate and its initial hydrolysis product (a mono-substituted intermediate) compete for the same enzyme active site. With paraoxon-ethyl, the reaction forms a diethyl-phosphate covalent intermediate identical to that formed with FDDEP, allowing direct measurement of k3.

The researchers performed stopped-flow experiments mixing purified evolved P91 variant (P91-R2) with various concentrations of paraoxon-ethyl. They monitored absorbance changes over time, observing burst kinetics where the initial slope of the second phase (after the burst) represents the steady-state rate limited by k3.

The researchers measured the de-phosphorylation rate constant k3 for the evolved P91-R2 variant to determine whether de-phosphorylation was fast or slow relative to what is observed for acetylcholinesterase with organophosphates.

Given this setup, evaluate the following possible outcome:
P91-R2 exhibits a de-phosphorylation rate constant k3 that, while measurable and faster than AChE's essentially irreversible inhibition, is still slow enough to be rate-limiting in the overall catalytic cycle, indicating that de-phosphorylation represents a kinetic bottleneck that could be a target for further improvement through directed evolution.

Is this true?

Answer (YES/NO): NO